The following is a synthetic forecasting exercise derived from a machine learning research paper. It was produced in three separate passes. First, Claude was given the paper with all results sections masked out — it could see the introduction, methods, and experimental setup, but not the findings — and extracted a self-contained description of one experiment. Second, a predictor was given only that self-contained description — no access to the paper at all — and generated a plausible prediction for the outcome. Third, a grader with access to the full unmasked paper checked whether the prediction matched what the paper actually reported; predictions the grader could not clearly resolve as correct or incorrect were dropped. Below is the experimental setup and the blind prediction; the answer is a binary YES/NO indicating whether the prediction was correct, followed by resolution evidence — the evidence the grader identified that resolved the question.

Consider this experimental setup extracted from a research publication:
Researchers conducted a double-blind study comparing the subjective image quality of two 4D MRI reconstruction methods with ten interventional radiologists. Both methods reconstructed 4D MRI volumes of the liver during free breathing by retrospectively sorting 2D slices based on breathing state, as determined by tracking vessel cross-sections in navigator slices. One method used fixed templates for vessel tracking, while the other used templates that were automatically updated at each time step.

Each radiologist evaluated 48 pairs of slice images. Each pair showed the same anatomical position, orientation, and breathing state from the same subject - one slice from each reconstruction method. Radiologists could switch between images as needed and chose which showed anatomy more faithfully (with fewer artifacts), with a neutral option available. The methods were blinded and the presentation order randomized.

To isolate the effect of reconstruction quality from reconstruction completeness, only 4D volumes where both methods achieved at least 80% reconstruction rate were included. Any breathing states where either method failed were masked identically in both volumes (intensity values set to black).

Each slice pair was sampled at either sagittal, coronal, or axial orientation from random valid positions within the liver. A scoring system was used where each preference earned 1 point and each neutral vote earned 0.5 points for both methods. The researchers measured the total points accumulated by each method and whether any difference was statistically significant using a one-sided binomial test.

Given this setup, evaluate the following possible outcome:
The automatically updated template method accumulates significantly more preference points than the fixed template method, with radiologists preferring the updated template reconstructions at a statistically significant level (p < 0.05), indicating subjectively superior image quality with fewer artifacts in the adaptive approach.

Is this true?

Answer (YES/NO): YES